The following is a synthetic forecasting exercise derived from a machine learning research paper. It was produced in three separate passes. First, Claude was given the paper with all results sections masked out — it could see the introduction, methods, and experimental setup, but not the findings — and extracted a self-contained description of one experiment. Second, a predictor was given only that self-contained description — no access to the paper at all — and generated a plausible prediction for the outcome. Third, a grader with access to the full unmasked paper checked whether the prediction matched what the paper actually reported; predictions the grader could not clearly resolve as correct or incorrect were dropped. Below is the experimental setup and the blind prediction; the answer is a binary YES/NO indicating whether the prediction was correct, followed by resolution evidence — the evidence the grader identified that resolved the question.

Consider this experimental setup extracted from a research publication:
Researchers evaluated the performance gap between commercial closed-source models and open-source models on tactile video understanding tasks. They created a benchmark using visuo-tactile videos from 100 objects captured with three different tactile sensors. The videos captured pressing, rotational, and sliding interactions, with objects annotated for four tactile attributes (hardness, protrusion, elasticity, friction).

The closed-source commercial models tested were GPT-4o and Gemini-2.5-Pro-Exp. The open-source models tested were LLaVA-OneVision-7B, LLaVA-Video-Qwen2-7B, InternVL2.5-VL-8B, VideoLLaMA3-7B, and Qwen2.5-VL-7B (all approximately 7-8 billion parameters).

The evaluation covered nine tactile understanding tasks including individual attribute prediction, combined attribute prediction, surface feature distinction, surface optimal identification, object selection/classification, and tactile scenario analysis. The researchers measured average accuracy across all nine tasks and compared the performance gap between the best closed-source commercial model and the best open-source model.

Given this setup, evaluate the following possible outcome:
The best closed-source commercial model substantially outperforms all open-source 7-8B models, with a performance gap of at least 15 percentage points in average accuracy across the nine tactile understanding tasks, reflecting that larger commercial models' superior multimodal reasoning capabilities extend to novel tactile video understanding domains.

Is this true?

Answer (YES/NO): NO